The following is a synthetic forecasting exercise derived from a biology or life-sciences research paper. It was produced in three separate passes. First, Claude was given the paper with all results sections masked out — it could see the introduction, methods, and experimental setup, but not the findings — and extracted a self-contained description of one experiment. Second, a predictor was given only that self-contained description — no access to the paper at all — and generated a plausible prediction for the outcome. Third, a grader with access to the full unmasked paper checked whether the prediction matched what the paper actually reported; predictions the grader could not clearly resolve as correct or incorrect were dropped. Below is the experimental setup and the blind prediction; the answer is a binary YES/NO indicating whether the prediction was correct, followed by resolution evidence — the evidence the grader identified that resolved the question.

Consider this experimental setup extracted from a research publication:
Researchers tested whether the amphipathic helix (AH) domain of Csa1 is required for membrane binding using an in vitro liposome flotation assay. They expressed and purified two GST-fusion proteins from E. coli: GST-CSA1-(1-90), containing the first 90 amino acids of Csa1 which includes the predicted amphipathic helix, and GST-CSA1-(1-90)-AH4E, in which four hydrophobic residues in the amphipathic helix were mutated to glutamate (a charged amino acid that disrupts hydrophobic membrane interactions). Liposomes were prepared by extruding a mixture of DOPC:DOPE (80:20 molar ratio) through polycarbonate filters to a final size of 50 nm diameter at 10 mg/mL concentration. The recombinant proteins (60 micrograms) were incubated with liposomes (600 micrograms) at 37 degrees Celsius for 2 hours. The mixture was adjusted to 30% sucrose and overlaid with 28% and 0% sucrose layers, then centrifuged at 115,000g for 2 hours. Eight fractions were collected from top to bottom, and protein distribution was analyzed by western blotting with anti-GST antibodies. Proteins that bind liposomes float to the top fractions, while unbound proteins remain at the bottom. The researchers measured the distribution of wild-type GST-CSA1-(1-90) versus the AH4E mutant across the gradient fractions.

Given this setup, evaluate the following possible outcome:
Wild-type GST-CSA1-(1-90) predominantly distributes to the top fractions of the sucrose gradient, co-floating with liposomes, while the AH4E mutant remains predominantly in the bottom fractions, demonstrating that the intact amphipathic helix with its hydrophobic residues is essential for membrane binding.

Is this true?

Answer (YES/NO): YES